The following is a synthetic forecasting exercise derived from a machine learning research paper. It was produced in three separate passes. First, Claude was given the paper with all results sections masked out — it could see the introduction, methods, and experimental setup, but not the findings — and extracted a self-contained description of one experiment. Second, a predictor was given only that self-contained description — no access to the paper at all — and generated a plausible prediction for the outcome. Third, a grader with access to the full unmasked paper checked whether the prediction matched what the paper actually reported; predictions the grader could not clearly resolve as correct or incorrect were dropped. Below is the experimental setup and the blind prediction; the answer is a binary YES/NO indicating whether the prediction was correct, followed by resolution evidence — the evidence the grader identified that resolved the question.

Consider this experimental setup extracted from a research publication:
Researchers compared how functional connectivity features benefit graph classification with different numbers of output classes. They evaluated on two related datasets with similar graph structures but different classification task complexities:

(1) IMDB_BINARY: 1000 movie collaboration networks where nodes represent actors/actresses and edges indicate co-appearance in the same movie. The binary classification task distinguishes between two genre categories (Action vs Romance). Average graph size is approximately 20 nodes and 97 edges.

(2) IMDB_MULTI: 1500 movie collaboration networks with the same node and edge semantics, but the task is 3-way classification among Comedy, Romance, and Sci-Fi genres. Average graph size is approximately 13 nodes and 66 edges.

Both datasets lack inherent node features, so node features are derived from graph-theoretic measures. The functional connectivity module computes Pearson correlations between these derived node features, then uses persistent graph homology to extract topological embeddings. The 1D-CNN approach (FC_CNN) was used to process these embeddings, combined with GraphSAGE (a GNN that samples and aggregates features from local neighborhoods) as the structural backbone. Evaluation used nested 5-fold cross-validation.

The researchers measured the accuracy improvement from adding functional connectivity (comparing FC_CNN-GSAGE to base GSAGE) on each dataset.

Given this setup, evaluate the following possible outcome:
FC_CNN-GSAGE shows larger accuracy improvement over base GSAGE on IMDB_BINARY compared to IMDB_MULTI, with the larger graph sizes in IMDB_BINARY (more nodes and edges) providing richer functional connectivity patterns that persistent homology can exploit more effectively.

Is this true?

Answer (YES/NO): YES